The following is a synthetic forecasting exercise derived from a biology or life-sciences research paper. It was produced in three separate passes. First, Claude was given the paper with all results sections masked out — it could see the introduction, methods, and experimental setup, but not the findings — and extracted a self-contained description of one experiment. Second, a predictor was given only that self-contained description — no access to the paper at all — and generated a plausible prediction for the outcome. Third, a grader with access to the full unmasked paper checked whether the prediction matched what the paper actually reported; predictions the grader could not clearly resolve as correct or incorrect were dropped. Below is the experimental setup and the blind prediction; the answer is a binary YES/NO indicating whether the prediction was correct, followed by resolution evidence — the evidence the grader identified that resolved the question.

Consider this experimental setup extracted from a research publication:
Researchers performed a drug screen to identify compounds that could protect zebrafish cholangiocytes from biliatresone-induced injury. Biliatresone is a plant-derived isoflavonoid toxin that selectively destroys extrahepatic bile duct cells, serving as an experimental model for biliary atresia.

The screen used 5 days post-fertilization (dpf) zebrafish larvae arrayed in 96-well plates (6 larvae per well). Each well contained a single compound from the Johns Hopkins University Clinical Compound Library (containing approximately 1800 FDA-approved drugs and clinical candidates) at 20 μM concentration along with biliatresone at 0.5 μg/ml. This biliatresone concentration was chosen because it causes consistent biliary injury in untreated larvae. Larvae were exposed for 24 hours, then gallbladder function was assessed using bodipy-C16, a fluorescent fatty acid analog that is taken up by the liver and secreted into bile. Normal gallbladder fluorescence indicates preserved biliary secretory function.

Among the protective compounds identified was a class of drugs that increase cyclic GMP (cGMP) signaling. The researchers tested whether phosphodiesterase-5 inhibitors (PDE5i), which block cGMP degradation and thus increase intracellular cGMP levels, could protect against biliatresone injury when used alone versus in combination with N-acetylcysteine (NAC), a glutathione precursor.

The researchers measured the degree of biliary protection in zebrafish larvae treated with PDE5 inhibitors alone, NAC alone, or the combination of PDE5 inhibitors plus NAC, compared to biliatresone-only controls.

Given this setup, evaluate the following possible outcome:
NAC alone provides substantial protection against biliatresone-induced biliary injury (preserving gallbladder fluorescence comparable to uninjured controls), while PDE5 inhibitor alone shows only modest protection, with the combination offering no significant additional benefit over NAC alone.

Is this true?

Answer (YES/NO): NO